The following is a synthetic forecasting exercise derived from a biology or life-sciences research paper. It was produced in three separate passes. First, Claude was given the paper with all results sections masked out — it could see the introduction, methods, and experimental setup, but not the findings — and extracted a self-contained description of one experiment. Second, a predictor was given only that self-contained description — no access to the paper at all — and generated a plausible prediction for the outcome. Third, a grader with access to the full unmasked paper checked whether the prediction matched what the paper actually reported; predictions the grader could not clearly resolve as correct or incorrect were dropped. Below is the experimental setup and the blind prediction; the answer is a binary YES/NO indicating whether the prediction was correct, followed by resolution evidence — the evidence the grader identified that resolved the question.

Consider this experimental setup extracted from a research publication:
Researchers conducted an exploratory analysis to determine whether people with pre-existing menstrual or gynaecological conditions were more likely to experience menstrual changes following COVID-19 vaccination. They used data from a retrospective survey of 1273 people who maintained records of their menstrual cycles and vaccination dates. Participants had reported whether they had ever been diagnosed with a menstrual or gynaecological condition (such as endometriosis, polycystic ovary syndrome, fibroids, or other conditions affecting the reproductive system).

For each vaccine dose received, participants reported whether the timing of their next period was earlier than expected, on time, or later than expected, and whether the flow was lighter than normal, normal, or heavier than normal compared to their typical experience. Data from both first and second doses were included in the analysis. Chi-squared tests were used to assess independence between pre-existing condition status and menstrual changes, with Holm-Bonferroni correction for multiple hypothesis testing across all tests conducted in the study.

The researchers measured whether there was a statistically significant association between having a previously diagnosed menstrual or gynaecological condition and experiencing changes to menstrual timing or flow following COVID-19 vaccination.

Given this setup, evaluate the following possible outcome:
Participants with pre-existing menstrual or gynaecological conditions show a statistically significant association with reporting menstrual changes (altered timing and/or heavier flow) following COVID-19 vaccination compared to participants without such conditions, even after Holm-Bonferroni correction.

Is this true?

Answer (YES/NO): NO